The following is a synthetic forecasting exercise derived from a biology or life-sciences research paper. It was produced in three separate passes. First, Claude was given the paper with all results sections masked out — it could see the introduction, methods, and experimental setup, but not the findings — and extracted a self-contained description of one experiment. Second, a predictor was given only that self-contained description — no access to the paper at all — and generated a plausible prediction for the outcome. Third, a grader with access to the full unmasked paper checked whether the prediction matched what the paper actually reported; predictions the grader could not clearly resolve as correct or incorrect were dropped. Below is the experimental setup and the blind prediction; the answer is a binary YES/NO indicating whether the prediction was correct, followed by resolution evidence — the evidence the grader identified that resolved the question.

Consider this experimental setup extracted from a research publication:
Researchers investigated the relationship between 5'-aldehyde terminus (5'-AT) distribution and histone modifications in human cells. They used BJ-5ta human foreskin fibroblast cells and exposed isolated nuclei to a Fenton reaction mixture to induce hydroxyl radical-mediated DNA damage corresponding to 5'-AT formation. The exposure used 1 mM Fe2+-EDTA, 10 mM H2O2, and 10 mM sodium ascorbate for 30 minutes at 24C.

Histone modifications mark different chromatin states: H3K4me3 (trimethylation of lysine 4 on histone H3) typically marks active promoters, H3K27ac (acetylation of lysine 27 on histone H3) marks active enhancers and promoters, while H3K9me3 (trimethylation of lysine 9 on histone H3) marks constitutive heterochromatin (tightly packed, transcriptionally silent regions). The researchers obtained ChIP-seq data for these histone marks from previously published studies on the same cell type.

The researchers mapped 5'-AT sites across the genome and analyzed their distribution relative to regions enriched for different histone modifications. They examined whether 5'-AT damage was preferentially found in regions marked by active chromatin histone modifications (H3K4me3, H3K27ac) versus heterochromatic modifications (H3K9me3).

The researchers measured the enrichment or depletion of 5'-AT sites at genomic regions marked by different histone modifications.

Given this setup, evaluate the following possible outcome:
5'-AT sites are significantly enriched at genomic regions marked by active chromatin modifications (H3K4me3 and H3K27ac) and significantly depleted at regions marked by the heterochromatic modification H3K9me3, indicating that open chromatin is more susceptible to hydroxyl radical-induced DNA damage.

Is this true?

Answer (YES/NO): YES